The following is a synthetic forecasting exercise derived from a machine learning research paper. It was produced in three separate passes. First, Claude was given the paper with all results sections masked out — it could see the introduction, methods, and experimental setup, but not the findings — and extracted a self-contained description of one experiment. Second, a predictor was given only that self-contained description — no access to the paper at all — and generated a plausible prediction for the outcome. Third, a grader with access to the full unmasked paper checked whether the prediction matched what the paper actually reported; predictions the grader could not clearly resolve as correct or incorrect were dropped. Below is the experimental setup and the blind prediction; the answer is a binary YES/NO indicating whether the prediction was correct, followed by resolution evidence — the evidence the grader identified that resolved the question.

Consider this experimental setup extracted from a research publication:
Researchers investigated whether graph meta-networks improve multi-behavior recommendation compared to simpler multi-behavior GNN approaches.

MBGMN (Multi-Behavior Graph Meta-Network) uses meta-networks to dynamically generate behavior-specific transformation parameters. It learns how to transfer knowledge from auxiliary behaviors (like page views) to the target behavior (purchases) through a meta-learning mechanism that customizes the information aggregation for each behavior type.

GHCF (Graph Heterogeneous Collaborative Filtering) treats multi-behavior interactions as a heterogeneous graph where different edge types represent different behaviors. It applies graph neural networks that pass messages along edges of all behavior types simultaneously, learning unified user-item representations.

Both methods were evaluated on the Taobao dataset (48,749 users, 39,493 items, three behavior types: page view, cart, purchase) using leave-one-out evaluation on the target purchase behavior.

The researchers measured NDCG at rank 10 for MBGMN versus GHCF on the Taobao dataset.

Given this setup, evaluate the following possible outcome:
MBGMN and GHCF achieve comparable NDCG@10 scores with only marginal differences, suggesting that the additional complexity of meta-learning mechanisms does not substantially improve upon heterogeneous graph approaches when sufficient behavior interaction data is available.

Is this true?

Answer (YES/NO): NO